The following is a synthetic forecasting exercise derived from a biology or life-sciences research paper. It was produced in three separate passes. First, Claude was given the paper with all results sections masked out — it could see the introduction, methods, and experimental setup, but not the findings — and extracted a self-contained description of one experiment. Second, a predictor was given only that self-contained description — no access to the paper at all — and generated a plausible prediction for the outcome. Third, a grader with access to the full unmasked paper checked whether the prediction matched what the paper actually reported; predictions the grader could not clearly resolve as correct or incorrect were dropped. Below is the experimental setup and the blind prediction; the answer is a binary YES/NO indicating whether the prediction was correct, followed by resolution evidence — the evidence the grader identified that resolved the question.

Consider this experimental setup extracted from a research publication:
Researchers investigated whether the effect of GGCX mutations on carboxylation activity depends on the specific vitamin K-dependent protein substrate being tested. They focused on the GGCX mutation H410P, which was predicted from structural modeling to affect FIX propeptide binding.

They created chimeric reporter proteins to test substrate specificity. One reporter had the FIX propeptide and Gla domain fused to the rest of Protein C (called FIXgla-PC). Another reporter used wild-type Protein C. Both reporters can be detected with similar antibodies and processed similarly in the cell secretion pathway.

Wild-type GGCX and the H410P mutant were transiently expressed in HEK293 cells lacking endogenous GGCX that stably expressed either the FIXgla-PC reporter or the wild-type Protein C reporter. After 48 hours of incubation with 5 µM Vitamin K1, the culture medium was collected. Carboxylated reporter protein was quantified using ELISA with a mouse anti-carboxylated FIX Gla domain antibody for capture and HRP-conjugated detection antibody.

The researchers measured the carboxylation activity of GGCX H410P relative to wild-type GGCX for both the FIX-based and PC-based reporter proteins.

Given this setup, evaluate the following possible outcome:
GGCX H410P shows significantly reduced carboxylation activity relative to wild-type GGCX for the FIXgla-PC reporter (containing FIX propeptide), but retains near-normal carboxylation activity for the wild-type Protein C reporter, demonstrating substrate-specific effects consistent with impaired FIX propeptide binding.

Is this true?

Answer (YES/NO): YES